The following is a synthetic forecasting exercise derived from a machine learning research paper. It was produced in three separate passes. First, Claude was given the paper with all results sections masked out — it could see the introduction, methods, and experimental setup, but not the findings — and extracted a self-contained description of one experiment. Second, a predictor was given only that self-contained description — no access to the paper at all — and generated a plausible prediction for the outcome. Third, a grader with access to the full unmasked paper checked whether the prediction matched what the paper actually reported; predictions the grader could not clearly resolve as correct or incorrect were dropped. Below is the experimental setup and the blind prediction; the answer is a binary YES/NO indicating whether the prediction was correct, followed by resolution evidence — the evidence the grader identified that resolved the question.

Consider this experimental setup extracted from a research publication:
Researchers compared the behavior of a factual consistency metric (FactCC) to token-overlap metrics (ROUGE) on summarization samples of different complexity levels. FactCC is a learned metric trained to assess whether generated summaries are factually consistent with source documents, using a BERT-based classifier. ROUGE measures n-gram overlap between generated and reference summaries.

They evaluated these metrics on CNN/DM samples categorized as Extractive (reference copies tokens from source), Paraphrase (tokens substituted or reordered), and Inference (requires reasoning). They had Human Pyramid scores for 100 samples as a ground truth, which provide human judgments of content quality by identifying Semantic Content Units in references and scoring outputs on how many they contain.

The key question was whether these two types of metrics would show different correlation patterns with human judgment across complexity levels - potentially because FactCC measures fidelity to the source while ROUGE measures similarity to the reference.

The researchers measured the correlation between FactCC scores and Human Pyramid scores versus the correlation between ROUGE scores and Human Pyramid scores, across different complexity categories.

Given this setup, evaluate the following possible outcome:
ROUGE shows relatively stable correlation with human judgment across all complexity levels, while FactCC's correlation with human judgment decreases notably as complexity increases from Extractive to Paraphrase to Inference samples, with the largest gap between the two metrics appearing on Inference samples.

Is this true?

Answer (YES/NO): NO